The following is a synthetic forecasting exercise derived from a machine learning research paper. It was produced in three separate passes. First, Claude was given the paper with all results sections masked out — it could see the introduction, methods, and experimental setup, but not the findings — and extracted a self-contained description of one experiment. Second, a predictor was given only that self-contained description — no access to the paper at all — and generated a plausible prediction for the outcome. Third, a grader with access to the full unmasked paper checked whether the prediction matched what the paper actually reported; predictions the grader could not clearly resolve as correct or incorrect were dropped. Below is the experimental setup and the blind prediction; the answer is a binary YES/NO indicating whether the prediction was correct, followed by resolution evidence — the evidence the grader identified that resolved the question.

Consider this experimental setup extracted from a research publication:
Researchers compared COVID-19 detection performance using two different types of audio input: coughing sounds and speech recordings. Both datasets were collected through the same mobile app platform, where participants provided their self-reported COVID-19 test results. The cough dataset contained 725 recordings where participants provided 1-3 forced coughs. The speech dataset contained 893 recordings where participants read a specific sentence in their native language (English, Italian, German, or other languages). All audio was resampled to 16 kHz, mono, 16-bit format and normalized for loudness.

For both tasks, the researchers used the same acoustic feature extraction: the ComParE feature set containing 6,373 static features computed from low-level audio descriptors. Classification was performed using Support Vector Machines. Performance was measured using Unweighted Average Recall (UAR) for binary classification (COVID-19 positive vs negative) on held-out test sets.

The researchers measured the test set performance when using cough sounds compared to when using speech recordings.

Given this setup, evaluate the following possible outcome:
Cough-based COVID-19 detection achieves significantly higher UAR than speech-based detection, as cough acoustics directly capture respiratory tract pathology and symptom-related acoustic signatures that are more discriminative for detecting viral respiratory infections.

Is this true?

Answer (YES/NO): NO